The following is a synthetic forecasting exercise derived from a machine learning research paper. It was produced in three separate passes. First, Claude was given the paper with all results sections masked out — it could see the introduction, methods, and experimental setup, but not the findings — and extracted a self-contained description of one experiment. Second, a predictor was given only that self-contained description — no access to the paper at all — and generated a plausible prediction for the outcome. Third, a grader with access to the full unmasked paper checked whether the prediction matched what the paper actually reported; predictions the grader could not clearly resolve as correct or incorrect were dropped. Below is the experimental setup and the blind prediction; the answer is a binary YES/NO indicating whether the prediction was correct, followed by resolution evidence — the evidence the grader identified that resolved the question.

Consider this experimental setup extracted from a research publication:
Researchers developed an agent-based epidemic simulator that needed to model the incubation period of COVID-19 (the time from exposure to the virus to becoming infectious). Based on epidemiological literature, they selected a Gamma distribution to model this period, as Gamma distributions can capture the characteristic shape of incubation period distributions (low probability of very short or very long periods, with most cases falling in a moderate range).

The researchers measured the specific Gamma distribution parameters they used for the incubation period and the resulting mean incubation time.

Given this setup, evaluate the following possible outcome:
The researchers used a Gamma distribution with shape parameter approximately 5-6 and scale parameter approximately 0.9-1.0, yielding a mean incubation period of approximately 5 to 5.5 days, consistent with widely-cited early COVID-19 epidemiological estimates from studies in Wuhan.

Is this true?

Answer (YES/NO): NO